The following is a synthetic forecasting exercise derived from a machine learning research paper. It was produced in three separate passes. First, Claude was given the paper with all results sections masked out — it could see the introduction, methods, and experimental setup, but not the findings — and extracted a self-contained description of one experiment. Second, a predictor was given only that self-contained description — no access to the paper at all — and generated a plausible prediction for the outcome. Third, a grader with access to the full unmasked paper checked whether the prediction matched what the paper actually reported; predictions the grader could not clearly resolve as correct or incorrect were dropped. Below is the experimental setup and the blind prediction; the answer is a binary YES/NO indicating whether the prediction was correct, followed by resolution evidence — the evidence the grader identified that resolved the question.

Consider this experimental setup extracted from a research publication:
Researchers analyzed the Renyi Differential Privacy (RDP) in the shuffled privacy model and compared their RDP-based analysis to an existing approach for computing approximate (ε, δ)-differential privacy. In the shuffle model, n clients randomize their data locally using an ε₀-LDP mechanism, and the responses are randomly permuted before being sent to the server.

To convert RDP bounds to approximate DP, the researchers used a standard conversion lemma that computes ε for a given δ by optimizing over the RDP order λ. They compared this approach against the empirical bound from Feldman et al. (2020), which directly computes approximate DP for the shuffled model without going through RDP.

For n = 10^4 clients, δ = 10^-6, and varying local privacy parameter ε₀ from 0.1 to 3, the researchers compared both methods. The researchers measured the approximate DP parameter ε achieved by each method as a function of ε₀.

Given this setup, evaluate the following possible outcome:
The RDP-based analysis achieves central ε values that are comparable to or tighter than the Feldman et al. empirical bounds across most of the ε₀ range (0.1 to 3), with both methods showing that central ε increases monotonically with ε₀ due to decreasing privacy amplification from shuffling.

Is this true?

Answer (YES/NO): NO